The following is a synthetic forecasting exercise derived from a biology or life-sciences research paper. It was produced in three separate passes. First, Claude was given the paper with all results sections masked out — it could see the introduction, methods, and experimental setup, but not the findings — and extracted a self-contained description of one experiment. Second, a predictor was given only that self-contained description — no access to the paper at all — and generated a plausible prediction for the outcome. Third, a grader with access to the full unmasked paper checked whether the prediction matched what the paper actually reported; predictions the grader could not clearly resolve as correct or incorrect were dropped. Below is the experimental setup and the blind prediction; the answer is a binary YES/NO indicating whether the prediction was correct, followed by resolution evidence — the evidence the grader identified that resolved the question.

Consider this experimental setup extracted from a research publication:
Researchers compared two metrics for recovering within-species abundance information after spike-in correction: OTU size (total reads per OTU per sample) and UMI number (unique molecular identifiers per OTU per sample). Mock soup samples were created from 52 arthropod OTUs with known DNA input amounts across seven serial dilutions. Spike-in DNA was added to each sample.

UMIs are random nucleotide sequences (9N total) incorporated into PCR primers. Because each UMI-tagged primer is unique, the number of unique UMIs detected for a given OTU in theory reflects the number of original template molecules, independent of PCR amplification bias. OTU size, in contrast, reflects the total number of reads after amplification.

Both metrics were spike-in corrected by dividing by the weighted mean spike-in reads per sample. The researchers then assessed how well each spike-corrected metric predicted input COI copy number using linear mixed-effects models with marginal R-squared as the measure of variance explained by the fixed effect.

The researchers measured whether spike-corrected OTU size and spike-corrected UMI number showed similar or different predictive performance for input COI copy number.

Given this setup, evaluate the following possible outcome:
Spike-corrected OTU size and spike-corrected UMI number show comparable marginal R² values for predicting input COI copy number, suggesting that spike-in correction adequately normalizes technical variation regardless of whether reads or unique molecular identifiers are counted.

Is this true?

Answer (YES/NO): YES